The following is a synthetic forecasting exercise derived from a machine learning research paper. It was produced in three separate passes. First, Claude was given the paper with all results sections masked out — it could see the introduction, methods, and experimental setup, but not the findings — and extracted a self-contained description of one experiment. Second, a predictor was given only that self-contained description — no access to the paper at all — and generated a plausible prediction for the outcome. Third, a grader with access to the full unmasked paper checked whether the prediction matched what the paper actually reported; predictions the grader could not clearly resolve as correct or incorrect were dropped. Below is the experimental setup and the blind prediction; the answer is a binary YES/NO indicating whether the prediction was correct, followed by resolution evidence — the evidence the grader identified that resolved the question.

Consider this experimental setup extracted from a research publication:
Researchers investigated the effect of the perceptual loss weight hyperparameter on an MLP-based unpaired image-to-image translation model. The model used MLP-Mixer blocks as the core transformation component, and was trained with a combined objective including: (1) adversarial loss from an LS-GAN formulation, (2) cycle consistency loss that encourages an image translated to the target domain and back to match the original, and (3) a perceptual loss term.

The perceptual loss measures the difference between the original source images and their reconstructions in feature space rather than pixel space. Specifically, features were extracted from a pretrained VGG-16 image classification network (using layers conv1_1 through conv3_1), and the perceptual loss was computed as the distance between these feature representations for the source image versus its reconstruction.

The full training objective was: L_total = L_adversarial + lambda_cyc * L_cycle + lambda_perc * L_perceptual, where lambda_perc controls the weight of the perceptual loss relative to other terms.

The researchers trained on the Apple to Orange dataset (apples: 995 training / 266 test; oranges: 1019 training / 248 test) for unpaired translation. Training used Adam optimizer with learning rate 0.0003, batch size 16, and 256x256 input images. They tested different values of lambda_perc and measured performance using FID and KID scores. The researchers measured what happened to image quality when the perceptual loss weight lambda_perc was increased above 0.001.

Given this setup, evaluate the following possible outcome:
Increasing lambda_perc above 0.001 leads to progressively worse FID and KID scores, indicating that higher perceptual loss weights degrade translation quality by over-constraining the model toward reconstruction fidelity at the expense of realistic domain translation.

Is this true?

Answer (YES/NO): YES